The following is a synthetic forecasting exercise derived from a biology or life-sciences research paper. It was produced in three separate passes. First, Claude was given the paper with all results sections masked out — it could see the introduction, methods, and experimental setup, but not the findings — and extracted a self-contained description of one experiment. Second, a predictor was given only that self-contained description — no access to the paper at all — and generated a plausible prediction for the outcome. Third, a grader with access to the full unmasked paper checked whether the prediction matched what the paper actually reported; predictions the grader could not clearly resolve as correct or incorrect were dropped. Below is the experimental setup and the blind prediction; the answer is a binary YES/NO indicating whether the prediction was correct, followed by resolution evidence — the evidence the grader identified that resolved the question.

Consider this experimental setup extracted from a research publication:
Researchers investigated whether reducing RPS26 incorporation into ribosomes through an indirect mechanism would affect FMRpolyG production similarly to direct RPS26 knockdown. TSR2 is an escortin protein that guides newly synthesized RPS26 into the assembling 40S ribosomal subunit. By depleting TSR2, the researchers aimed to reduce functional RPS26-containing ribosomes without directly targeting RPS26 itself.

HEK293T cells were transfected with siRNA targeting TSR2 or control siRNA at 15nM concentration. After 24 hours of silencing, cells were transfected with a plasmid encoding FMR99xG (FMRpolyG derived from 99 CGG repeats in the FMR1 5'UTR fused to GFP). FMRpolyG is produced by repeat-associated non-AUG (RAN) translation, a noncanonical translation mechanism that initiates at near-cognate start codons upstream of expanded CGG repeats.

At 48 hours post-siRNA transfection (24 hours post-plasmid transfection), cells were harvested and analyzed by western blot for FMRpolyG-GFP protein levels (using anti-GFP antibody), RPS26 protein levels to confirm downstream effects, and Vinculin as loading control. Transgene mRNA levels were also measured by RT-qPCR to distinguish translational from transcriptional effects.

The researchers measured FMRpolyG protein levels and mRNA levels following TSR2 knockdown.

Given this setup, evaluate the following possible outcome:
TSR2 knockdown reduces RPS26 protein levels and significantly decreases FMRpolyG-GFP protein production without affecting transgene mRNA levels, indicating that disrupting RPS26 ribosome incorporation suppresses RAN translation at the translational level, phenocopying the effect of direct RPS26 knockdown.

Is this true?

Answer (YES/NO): YES